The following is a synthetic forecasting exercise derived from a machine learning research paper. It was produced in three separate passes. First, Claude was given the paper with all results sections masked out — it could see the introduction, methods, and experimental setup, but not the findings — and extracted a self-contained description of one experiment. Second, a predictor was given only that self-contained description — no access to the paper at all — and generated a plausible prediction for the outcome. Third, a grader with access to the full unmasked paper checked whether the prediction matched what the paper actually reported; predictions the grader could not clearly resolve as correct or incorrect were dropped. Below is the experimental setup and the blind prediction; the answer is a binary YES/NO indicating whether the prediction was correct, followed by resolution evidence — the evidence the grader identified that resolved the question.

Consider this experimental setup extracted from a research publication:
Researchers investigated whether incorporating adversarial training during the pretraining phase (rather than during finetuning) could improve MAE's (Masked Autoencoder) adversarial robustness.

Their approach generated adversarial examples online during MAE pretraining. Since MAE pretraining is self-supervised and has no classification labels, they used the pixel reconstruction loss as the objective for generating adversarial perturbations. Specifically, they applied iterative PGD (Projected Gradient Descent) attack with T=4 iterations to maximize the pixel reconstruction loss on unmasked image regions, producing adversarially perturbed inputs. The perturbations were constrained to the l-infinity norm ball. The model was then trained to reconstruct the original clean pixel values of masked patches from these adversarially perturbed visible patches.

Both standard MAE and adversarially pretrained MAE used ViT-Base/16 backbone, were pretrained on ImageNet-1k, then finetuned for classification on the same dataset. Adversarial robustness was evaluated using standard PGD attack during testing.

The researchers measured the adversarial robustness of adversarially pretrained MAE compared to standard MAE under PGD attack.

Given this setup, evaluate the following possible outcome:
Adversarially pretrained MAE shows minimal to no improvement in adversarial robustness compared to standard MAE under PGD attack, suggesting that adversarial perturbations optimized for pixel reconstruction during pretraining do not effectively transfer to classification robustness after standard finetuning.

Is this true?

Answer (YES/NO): NO